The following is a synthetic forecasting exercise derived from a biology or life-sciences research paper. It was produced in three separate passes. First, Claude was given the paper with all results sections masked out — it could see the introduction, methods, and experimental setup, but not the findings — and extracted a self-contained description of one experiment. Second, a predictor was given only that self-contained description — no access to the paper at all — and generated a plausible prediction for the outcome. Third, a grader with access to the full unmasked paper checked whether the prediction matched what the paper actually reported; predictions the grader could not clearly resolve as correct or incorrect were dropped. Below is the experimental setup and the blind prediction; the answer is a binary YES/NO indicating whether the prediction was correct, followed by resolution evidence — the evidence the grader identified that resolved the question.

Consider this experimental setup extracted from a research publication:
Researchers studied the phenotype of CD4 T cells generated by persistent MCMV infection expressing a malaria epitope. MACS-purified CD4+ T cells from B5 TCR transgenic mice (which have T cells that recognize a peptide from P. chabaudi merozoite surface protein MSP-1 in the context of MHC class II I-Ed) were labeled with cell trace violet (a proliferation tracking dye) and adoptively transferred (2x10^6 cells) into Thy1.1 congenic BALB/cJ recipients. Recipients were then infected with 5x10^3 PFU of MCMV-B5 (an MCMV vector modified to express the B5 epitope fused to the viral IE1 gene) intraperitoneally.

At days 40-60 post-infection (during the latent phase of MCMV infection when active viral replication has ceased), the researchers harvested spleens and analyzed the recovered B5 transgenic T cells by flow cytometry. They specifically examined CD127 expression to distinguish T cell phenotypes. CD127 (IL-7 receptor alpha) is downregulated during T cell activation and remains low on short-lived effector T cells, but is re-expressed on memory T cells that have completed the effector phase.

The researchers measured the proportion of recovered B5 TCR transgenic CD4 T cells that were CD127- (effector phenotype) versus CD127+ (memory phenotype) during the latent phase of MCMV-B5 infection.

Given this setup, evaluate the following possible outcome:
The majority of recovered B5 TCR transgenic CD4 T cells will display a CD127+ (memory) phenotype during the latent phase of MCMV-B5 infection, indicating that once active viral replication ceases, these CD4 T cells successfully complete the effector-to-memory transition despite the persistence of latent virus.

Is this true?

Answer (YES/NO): YES